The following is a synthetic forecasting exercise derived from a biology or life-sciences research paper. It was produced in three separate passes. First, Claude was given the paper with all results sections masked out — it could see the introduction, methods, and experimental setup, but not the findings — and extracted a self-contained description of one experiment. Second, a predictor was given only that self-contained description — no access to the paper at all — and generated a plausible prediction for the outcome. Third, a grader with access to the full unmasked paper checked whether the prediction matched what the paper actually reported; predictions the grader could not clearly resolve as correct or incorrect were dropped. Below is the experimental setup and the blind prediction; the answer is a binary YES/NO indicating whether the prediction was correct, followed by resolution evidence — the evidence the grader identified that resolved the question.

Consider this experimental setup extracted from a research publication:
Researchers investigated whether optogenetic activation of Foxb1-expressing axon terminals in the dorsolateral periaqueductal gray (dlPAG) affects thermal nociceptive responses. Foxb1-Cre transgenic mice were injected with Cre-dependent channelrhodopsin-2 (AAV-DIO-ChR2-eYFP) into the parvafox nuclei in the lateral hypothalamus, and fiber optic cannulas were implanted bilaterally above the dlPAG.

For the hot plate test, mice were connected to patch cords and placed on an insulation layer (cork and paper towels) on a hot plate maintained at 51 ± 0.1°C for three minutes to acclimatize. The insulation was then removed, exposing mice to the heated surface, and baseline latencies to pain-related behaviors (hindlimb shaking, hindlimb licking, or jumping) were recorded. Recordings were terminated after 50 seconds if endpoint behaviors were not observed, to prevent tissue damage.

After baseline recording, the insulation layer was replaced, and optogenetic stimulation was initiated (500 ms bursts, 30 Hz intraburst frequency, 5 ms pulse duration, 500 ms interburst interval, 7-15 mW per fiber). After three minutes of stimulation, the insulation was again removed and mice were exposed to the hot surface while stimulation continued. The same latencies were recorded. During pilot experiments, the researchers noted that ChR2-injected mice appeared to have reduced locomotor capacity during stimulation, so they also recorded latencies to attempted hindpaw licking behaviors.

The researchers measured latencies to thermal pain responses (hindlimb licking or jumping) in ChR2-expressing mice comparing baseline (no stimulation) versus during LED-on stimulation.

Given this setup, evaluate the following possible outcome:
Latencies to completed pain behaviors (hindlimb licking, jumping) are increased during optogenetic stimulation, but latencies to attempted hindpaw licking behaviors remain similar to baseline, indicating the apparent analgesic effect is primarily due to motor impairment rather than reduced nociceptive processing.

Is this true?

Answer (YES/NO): NO